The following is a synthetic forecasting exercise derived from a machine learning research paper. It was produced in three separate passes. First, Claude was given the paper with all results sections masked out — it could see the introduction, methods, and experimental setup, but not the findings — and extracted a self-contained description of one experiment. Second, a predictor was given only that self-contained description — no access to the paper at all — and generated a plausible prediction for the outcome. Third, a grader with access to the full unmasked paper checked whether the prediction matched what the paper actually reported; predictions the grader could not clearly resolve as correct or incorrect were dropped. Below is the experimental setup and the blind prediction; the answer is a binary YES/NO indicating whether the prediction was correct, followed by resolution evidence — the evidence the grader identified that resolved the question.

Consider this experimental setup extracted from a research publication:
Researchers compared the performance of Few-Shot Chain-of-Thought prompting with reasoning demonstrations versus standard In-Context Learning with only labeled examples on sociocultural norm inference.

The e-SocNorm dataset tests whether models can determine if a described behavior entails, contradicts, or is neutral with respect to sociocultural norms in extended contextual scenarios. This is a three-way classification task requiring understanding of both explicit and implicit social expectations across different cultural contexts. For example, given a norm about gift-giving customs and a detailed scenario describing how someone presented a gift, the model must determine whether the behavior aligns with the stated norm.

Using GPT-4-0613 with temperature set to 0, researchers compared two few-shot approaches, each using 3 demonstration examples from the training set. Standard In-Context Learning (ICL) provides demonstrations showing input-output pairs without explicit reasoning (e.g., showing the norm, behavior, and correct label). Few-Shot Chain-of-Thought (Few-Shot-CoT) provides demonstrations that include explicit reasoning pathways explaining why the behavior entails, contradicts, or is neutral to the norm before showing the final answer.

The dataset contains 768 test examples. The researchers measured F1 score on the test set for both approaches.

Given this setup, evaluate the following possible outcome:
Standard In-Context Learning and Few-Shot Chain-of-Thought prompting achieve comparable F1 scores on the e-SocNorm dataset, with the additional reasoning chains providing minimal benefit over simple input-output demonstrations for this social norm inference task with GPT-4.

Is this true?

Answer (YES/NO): NO